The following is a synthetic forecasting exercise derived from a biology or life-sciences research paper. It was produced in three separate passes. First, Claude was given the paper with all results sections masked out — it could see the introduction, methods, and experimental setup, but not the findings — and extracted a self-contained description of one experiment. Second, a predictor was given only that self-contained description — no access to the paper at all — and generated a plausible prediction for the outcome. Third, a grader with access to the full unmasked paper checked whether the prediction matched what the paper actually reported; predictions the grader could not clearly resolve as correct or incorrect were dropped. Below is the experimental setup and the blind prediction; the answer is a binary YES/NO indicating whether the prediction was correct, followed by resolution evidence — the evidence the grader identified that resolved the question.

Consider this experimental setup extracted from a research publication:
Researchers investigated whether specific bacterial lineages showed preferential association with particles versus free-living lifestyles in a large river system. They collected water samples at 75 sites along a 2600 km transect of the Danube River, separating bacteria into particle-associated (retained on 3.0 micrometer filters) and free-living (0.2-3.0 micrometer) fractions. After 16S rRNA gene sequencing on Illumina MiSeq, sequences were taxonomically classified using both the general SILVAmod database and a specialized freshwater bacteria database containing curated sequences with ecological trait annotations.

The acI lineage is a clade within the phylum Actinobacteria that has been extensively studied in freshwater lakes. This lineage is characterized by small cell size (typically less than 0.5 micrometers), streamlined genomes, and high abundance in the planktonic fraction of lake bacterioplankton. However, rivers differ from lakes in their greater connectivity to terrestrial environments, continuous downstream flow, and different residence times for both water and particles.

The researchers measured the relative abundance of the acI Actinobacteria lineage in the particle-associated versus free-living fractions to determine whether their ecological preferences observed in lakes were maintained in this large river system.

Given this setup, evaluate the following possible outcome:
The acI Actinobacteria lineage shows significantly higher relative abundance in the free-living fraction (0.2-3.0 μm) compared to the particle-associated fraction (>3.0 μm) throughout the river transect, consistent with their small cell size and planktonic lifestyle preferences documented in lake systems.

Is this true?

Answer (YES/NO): YES